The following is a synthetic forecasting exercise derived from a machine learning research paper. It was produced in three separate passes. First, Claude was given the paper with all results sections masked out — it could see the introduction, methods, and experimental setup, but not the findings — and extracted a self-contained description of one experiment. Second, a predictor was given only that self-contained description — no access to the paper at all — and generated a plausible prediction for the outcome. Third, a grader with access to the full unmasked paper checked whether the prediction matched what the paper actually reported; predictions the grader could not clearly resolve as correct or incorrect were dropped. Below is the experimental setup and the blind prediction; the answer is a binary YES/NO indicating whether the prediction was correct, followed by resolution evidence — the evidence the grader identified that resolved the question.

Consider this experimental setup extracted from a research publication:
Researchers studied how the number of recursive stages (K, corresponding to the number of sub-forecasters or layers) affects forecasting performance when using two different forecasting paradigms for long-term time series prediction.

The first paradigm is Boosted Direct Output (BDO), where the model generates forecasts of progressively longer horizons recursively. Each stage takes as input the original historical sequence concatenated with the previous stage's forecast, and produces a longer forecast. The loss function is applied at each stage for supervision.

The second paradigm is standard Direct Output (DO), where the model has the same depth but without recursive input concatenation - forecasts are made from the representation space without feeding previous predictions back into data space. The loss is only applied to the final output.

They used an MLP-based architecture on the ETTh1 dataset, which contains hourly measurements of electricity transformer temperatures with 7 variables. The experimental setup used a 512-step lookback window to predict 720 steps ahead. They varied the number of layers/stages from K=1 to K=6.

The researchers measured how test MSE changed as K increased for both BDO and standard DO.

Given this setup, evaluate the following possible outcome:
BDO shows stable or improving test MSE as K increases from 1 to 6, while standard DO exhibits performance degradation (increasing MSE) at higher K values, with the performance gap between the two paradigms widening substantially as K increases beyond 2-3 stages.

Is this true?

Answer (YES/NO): NO